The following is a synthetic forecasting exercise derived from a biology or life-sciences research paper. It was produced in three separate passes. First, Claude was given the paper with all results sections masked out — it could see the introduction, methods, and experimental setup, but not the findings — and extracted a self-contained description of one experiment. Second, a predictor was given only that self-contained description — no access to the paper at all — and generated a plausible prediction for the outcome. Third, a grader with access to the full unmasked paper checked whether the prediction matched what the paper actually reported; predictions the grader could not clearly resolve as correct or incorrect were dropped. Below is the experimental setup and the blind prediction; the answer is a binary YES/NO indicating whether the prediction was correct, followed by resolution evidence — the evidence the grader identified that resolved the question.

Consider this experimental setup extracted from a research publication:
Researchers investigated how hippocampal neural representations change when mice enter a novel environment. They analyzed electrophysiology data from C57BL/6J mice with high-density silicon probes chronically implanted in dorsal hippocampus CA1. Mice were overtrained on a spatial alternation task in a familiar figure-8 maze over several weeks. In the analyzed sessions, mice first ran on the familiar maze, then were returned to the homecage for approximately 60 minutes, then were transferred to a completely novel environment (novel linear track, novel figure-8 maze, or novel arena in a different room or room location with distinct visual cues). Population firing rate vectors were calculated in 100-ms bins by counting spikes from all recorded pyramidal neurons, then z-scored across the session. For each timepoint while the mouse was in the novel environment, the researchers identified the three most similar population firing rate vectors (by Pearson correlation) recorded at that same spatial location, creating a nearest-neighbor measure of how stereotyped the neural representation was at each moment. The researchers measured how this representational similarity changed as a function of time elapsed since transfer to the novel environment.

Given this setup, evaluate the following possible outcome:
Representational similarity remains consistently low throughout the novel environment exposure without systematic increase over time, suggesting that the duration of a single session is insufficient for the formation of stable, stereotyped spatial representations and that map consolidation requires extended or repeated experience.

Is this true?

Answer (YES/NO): NO